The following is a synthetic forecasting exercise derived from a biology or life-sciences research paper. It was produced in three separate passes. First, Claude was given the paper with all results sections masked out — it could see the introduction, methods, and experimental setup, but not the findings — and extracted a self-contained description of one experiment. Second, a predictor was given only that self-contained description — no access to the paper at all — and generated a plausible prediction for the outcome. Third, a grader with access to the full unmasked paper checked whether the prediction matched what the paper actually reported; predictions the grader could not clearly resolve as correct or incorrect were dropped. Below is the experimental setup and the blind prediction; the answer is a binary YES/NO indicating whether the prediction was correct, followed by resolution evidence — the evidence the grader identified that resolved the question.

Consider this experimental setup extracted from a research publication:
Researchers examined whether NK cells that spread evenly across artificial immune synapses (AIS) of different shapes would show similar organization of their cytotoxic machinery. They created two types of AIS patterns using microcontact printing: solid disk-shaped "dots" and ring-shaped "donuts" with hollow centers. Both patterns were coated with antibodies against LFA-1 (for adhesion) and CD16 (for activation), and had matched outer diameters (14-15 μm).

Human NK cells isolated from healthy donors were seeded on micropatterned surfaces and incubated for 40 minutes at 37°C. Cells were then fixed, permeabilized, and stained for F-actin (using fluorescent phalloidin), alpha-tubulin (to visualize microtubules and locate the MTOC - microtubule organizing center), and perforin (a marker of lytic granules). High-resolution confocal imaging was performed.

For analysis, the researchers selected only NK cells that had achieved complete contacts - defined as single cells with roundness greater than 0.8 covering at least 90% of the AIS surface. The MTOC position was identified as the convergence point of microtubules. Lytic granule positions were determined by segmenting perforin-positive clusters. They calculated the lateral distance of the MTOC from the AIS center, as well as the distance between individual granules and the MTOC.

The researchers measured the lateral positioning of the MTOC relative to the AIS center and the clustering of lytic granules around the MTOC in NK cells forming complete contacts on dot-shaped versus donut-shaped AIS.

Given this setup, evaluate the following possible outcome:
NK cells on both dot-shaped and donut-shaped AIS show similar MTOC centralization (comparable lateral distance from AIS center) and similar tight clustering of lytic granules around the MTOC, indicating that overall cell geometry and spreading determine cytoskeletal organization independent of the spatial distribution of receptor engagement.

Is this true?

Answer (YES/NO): YES